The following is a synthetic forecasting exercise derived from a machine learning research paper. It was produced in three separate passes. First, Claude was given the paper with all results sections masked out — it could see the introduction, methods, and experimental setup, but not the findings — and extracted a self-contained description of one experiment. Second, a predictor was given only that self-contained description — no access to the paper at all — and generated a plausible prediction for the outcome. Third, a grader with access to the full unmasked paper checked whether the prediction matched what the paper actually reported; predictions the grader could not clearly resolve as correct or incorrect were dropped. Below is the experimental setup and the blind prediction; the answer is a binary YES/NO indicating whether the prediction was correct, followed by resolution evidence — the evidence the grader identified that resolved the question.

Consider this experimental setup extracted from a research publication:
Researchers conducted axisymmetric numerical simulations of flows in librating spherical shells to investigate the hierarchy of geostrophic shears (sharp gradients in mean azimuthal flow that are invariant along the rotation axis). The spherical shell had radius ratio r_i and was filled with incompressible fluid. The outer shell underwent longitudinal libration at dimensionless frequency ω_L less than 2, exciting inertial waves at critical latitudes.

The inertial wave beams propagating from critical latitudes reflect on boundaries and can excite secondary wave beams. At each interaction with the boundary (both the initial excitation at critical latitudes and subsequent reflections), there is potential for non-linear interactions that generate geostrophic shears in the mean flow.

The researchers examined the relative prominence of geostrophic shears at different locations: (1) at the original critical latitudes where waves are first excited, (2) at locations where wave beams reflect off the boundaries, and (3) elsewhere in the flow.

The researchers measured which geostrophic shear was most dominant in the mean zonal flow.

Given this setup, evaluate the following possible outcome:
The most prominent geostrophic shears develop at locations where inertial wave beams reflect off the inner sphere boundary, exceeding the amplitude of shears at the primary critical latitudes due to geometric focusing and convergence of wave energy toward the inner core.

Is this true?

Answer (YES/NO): NO